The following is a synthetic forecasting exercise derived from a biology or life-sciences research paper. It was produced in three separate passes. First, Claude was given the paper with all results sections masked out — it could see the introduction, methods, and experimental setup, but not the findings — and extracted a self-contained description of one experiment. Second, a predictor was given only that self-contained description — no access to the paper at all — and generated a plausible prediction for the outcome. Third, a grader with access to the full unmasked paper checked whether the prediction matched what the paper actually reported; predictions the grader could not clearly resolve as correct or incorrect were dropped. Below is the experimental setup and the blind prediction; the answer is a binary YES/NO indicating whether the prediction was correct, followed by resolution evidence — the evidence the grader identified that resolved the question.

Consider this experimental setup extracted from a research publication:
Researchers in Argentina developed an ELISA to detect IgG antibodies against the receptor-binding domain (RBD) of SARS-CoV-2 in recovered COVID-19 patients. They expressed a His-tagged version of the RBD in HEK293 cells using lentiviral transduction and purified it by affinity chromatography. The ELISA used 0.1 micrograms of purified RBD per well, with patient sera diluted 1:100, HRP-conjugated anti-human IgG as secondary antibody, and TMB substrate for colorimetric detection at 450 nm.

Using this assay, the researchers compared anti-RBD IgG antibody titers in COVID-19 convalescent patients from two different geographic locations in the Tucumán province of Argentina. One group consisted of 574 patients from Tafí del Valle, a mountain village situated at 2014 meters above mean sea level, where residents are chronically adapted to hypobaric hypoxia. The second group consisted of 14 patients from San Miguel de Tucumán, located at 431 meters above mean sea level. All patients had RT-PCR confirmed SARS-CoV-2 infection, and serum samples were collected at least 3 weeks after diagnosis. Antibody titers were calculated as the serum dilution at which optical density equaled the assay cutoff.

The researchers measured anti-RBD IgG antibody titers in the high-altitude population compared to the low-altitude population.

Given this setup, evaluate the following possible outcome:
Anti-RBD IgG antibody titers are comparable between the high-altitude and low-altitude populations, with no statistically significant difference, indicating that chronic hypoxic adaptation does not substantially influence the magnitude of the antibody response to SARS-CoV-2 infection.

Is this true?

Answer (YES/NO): NO